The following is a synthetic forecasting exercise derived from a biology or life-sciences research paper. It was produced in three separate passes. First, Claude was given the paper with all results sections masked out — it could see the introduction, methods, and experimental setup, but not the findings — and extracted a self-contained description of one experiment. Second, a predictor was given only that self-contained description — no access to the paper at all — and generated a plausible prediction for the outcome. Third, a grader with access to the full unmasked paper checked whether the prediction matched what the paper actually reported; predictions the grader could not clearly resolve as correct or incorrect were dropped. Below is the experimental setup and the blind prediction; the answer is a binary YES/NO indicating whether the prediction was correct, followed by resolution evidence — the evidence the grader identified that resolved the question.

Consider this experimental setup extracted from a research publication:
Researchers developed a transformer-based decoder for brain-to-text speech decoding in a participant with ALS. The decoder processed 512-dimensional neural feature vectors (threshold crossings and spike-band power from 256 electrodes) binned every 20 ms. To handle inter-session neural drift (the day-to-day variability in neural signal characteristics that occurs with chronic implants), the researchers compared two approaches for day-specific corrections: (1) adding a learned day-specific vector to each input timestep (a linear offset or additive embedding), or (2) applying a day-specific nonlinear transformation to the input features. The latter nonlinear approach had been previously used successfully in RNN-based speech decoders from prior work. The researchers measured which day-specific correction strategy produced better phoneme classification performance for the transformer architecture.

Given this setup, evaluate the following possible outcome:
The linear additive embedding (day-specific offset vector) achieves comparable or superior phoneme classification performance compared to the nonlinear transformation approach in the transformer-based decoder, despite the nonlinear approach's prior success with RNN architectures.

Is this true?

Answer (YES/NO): YES